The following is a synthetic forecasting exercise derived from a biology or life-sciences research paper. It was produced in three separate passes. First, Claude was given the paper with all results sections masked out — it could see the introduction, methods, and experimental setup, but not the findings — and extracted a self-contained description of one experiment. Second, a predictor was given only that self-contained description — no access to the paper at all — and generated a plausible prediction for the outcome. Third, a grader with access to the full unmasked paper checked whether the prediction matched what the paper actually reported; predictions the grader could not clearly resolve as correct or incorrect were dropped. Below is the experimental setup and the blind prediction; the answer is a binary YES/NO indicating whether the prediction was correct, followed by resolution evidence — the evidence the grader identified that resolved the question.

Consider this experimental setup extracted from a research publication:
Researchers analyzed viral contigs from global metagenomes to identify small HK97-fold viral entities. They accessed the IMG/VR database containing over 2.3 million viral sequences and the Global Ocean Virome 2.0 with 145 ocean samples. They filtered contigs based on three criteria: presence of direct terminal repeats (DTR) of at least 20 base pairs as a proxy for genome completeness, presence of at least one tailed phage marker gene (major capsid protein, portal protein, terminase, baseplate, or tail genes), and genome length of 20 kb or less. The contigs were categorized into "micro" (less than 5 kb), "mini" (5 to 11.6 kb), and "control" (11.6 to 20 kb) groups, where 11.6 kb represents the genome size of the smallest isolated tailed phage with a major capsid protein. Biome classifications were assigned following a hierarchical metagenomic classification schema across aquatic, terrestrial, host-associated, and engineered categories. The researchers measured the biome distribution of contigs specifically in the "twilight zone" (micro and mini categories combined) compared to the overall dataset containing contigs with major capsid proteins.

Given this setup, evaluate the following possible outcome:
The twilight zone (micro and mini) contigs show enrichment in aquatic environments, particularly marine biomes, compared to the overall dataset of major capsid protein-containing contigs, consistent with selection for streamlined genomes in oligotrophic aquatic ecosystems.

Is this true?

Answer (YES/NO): NO